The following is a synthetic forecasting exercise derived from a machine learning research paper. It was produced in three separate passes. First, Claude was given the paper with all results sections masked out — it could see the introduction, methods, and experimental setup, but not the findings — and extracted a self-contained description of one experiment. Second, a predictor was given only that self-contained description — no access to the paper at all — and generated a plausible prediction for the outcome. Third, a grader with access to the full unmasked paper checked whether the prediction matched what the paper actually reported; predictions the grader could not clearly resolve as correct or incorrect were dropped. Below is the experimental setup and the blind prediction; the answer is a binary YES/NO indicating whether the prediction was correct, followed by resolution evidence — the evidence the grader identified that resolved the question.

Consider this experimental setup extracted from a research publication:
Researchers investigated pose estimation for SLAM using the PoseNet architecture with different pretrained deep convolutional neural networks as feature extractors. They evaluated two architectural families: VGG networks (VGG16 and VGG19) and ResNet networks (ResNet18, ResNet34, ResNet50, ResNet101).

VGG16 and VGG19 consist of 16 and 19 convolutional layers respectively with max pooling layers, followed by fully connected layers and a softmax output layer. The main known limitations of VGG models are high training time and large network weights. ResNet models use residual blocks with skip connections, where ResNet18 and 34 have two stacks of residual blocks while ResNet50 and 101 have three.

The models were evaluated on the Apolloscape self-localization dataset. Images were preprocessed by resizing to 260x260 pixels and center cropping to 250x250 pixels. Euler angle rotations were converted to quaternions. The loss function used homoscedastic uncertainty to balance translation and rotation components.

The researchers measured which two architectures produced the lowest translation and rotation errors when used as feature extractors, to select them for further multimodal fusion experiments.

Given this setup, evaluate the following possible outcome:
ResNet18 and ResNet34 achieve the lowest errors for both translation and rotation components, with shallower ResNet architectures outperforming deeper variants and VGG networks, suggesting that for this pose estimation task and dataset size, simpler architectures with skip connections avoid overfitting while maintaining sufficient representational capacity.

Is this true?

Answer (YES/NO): NO